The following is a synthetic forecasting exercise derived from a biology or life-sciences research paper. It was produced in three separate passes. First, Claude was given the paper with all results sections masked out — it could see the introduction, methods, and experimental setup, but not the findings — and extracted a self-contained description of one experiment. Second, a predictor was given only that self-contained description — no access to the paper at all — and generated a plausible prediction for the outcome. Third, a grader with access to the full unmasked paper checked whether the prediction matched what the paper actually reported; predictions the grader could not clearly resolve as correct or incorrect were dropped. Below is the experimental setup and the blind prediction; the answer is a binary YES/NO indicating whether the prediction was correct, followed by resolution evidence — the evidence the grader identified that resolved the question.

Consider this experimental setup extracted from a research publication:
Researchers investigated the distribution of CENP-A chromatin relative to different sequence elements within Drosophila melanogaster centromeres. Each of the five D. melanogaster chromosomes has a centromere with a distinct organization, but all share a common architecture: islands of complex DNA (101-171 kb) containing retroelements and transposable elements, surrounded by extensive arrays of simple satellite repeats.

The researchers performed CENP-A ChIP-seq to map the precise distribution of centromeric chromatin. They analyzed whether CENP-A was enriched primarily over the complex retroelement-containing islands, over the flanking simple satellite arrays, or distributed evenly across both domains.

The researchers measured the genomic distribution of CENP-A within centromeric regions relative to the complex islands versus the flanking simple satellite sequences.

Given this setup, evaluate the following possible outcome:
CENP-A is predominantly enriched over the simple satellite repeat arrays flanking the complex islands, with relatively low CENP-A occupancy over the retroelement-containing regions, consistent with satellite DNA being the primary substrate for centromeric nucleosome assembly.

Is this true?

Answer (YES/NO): NO